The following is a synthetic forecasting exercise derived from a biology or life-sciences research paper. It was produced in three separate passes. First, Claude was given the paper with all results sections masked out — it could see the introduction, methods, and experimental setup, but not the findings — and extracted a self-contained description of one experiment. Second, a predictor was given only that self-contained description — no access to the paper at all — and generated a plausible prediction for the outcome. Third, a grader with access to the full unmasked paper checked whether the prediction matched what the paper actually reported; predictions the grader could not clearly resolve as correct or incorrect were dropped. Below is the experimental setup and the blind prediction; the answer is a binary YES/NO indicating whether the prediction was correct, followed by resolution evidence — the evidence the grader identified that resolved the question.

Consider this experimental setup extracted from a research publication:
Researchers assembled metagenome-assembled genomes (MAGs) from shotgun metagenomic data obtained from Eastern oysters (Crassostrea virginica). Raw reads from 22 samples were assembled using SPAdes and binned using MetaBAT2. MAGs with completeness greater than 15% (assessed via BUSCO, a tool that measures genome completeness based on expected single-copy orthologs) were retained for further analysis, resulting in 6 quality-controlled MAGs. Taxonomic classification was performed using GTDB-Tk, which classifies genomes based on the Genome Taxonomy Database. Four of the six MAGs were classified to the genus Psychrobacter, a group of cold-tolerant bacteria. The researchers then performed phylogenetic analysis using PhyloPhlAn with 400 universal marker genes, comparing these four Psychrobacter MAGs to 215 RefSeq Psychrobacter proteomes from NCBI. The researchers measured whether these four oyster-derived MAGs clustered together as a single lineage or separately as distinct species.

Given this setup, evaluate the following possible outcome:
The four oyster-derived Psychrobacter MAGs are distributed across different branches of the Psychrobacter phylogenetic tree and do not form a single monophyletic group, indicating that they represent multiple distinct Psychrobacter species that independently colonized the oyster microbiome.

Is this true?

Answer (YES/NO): YES